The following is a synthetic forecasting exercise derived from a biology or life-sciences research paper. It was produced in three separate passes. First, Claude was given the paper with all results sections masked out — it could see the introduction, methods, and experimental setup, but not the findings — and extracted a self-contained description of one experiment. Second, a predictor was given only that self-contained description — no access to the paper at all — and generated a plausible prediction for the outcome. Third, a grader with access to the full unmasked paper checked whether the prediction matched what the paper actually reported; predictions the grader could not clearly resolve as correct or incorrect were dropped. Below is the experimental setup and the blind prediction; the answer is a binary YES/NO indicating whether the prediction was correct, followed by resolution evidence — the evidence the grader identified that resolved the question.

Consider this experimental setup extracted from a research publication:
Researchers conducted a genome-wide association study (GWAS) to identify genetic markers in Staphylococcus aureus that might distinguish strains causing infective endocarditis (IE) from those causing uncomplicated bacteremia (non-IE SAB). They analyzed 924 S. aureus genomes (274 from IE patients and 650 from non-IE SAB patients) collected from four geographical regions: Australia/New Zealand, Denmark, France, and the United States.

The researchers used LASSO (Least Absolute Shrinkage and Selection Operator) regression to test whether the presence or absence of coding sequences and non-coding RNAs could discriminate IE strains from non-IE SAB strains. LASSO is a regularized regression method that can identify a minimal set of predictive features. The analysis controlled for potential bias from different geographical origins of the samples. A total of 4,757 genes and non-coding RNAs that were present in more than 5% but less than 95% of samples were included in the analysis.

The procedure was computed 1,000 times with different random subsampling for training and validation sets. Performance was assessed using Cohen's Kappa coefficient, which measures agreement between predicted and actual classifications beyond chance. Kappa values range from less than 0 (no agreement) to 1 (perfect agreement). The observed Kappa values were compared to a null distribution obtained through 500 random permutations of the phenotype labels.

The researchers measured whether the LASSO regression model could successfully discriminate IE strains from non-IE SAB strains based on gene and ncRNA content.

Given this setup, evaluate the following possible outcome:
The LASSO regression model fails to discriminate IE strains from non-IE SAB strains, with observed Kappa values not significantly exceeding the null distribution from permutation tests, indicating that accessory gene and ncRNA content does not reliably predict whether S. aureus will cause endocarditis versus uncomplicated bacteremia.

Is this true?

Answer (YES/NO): YES